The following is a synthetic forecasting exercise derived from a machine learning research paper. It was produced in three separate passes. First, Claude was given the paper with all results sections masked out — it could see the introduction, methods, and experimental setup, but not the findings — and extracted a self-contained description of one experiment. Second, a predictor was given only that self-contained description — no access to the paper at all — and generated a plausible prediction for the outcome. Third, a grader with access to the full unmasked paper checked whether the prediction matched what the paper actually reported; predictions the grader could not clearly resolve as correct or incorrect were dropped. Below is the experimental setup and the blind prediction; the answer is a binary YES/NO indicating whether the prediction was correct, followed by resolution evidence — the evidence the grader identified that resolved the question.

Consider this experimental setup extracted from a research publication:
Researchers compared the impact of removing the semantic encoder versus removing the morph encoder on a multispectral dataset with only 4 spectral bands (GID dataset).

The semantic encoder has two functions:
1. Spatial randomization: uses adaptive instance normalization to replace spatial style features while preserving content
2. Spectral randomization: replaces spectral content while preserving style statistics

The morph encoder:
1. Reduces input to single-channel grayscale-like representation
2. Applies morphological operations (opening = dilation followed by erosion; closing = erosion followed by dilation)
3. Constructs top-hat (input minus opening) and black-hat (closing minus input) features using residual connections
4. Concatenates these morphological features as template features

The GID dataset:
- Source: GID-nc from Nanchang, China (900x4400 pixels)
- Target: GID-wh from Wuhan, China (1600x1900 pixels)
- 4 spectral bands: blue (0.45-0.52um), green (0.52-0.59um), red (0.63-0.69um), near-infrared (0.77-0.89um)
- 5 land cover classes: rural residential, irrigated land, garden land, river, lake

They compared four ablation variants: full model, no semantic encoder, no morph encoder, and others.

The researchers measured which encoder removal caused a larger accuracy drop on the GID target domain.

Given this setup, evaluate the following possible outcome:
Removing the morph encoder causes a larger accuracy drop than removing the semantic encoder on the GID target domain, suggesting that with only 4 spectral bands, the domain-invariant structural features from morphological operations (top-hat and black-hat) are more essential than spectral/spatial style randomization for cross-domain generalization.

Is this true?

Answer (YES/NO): YES